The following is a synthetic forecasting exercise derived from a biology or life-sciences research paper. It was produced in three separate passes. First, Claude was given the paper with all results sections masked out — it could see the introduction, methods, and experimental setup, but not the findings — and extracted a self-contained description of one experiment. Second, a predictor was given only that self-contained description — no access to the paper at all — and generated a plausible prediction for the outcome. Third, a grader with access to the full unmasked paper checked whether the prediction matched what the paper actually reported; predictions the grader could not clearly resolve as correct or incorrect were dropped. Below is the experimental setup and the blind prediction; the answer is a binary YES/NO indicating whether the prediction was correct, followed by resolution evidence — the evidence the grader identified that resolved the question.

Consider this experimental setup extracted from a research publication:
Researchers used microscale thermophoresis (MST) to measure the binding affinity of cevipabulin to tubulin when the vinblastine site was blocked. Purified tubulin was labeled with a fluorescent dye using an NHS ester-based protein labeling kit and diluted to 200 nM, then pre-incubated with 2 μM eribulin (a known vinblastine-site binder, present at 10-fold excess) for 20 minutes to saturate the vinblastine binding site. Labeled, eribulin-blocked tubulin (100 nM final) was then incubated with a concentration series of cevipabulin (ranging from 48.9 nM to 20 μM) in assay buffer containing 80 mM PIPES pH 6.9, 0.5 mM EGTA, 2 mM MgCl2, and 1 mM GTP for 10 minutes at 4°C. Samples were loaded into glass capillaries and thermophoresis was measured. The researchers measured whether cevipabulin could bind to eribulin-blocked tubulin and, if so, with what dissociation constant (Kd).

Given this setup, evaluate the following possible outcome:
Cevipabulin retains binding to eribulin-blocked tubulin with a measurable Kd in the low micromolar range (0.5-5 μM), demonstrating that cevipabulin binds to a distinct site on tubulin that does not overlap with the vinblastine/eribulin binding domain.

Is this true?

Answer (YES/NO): YES